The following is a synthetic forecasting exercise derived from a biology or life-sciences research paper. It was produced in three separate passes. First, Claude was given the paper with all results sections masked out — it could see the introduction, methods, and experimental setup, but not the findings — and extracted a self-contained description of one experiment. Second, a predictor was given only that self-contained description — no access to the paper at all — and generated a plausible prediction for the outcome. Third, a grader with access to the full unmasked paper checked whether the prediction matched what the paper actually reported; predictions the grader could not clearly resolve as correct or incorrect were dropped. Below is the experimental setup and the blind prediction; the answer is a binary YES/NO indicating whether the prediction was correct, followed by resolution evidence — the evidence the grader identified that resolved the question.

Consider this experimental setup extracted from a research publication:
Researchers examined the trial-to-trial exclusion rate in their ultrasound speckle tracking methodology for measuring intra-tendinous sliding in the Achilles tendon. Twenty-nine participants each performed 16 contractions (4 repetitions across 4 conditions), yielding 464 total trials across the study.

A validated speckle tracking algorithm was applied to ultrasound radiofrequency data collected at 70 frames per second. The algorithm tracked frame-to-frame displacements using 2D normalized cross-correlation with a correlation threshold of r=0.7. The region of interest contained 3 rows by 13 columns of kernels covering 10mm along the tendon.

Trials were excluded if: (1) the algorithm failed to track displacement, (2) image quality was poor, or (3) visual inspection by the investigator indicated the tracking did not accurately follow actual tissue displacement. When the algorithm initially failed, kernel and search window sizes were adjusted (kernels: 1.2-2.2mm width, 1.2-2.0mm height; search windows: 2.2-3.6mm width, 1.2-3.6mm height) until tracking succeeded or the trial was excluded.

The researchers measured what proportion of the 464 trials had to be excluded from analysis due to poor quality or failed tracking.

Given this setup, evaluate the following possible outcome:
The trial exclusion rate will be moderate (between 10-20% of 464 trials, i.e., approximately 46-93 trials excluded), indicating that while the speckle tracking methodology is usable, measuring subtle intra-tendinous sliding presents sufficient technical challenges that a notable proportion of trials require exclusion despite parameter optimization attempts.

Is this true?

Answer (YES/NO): YES